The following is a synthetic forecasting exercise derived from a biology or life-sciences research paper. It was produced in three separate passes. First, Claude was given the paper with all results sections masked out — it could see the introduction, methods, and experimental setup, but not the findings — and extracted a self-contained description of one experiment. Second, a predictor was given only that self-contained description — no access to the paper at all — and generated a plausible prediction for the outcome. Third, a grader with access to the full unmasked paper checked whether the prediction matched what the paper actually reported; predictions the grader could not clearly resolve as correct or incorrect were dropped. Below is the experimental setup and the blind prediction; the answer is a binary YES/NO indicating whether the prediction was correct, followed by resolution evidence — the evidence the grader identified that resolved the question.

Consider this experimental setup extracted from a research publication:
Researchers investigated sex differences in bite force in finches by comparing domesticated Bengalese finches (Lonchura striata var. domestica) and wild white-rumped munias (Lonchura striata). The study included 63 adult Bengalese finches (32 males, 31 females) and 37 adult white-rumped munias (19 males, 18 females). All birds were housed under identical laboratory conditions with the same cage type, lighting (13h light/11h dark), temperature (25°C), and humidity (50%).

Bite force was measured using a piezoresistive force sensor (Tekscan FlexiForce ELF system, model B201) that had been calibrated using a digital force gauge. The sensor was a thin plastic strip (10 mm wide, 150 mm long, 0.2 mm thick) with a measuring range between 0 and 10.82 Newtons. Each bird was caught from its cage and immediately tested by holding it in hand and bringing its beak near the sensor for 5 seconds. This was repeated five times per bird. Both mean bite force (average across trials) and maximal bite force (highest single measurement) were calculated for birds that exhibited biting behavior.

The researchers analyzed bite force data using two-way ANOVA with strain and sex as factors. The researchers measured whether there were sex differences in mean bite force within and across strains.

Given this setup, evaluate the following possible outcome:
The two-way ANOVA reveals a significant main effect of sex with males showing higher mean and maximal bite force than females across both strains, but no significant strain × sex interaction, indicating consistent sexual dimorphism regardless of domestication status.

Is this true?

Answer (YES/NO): NO